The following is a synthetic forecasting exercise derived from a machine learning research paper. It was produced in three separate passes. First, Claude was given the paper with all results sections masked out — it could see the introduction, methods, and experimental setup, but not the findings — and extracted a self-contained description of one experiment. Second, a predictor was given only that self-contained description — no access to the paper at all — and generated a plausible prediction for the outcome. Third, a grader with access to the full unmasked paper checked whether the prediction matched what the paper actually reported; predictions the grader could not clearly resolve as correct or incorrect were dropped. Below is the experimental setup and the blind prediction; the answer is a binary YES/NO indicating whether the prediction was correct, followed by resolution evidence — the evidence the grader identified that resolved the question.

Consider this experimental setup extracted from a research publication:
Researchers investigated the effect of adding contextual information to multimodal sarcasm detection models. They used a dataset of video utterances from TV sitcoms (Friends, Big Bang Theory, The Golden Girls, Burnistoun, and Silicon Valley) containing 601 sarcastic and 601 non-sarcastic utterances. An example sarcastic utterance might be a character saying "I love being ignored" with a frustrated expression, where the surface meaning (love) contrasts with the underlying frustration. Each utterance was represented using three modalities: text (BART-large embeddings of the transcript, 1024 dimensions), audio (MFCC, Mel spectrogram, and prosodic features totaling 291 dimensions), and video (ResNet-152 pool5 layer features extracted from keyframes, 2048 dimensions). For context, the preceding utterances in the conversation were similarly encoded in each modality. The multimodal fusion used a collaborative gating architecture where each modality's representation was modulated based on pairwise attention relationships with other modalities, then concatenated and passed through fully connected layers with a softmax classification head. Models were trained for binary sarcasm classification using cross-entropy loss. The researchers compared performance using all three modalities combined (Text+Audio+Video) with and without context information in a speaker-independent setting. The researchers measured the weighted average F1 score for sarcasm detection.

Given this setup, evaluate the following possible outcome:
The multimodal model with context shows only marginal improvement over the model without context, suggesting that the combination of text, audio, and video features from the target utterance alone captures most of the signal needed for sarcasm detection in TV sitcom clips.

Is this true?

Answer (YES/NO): YES